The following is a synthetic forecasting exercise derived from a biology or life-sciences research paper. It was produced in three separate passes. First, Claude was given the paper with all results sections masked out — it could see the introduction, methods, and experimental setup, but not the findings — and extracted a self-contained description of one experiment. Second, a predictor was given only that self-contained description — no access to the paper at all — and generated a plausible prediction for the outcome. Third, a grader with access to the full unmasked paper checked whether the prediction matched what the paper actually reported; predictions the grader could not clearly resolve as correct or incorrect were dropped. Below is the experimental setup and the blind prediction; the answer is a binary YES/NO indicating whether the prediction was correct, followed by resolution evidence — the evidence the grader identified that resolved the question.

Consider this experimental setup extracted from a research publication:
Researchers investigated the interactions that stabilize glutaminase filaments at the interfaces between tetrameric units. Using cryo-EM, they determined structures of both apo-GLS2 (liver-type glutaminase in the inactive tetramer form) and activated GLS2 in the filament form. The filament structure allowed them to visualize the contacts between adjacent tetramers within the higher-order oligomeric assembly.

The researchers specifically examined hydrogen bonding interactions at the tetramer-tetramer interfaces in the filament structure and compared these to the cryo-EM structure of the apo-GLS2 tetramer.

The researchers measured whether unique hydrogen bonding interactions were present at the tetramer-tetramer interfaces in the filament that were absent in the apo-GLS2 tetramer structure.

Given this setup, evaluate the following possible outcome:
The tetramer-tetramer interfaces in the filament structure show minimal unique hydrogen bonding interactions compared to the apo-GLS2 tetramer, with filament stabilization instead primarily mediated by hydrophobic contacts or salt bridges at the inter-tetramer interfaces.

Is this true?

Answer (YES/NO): NO